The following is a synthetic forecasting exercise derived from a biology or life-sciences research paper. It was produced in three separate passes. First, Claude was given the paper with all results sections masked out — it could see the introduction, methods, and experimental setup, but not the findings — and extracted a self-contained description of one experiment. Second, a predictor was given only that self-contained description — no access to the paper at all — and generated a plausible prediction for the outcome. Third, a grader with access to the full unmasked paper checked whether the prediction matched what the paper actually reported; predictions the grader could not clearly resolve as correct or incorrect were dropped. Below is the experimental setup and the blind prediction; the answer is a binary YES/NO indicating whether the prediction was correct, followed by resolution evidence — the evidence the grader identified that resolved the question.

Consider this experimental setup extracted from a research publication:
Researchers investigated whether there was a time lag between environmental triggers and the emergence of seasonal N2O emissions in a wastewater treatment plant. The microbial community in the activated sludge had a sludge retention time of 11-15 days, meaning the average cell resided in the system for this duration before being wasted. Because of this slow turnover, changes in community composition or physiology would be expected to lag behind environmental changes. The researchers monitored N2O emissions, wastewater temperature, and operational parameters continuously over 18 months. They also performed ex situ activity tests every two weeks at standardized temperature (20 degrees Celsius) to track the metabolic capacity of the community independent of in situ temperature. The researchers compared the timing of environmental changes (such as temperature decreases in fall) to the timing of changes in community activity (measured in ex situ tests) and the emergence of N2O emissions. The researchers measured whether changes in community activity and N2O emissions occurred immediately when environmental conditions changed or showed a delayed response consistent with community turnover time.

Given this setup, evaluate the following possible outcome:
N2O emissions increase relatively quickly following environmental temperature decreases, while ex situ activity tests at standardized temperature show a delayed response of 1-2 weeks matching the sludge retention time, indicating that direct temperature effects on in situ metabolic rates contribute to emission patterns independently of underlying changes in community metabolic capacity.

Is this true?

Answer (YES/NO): NO